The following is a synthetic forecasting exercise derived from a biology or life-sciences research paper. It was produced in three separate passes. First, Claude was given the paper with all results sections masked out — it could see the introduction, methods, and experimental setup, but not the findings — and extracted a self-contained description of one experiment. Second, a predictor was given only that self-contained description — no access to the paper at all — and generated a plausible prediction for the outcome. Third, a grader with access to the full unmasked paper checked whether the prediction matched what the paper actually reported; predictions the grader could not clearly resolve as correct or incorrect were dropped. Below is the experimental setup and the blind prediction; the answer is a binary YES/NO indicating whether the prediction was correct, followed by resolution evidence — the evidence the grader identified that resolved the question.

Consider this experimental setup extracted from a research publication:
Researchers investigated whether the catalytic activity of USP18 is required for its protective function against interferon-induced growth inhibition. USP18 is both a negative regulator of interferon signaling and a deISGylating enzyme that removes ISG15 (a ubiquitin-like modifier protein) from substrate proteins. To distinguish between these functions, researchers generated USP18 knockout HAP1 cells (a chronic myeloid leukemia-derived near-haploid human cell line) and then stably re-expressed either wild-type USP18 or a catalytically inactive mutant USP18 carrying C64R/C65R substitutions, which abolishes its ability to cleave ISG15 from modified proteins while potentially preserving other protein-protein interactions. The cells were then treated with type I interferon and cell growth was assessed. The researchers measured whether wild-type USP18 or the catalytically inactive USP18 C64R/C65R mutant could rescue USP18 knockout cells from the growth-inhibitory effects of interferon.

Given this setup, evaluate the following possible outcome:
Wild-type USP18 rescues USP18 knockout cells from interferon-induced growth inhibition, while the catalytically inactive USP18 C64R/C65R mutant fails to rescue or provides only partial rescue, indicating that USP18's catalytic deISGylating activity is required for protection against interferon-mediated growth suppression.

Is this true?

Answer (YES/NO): YES